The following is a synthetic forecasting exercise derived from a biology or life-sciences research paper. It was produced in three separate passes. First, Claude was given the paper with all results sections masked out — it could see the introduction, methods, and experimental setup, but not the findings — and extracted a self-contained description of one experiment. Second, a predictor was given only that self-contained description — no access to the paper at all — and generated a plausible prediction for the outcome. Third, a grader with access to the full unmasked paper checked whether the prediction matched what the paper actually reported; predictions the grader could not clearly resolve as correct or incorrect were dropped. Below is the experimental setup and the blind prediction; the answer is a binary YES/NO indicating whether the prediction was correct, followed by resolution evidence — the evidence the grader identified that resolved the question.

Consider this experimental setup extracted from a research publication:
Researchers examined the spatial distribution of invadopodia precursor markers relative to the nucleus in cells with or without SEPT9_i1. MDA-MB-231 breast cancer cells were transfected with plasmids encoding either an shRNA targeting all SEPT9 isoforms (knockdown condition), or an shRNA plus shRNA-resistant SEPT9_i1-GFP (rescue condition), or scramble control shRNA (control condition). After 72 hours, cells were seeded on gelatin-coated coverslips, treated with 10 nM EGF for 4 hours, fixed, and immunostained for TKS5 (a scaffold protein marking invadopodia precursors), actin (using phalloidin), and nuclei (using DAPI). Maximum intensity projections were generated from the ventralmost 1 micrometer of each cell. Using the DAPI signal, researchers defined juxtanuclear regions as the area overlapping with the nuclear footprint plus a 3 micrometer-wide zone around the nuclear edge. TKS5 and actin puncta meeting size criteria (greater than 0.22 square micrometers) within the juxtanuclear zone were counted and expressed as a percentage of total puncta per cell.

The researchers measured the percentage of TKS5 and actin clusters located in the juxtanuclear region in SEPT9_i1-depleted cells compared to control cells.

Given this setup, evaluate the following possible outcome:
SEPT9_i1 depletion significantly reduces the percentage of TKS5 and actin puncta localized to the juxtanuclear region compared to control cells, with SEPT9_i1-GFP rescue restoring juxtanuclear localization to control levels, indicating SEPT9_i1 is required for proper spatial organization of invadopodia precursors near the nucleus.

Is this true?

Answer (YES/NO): YES